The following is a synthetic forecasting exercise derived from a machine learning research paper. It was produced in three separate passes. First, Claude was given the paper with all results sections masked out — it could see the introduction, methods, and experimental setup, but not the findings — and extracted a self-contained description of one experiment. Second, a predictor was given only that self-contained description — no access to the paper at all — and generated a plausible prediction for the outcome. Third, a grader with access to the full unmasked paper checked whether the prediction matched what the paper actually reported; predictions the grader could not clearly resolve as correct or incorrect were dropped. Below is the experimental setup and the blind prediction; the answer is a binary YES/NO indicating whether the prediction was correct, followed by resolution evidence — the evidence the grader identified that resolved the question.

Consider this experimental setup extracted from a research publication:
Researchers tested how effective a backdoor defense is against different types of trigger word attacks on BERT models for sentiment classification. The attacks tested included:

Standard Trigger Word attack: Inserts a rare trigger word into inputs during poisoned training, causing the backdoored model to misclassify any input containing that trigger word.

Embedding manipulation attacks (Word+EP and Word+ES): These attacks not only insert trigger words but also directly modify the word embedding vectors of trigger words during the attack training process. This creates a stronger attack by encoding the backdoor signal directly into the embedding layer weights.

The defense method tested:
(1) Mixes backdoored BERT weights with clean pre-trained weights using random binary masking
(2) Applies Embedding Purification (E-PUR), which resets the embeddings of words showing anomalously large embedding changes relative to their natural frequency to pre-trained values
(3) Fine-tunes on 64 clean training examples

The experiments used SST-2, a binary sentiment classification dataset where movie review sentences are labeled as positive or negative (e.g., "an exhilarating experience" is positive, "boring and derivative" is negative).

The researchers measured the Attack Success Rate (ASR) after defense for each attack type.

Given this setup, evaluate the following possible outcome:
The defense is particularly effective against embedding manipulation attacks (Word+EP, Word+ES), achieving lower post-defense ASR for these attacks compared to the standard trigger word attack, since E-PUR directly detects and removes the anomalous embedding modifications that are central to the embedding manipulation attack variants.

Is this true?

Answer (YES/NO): NO